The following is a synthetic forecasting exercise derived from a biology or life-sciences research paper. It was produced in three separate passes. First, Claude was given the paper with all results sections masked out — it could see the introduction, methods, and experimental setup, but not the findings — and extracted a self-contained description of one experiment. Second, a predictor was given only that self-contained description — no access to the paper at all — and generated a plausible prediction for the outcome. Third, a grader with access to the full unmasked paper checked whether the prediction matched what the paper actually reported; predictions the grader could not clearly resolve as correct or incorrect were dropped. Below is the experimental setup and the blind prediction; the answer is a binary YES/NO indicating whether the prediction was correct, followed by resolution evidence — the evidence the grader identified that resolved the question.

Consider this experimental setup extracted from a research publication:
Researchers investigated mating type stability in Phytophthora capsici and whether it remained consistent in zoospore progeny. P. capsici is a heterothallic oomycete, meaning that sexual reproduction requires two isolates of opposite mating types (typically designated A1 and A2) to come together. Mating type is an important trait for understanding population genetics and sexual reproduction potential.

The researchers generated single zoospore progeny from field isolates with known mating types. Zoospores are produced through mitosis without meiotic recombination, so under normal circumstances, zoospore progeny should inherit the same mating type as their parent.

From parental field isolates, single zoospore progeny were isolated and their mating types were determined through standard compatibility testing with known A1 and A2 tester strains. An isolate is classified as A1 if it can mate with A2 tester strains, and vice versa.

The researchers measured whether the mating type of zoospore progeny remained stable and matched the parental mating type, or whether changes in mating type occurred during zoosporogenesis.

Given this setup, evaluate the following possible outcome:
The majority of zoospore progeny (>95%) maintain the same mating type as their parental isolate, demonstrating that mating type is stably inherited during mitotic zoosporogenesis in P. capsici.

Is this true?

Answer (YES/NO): NO